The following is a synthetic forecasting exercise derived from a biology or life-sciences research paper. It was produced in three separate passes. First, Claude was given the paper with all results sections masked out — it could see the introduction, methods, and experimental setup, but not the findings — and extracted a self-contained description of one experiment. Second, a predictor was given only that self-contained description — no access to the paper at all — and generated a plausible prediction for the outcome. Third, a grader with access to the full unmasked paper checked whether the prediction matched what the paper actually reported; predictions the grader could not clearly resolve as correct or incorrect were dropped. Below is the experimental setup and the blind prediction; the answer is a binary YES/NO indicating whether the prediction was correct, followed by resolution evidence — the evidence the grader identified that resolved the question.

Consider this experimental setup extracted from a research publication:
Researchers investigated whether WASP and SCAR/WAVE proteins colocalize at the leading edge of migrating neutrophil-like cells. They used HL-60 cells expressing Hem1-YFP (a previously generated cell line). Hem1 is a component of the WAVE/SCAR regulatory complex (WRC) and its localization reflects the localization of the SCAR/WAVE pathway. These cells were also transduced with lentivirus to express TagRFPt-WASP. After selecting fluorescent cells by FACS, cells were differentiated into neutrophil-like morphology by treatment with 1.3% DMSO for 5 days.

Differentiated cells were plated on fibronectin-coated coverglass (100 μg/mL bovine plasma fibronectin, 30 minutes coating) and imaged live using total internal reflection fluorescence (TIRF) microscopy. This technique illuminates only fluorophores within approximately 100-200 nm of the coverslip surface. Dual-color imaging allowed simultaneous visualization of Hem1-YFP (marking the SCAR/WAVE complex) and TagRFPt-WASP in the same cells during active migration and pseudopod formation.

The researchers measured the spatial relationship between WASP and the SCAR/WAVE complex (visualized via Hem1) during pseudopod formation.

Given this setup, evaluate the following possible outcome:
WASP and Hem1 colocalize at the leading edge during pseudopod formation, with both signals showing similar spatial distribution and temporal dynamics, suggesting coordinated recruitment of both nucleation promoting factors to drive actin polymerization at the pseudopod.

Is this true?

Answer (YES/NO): NO